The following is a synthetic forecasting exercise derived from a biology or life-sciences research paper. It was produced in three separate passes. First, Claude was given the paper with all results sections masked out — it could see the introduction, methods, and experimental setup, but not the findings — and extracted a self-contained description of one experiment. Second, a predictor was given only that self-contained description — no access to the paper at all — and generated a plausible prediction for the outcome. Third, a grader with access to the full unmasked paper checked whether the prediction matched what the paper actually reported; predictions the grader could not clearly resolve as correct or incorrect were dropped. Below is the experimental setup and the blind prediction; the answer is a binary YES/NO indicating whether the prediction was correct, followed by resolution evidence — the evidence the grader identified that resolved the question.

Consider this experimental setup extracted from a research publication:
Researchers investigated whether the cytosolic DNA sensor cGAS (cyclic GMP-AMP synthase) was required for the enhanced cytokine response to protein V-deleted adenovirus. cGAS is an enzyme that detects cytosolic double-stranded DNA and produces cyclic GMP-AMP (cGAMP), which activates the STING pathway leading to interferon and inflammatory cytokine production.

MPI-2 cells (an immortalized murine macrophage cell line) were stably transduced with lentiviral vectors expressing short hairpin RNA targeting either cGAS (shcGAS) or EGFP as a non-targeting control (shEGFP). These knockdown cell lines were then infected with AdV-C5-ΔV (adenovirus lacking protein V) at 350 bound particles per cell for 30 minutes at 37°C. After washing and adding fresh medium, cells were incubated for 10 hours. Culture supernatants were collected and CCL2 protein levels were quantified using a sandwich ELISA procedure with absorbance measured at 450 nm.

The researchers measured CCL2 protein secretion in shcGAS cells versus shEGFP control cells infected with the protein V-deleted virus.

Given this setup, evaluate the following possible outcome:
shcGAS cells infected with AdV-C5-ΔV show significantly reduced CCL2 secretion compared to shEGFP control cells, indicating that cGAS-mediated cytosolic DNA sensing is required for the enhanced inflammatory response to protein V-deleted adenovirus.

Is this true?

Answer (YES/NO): YES